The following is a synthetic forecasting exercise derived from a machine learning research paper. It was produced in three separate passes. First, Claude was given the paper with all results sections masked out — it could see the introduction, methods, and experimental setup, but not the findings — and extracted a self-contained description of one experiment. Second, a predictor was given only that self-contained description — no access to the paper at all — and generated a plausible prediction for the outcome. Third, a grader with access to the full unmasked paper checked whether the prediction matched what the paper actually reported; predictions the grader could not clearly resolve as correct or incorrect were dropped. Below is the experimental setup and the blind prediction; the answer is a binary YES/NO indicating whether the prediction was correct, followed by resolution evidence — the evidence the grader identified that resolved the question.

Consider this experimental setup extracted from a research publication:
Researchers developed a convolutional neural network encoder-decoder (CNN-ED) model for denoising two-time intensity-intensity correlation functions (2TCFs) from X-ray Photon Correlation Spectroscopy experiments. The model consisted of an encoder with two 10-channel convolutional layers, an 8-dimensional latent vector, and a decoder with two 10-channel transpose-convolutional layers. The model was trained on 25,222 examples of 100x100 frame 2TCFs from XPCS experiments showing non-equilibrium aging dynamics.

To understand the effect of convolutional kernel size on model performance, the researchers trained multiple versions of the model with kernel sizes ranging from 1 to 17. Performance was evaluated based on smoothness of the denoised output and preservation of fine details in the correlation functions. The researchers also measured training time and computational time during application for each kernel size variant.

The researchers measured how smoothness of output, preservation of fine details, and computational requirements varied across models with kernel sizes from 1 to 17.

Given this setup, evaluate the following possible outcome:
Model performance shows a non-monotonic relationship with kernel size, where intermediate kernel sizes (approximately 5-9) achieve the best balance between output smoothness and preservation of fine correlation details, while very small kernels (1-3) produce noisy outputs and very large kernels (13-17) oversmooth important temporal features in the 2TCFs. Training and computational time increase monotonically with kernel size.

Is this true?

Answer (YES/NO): NO